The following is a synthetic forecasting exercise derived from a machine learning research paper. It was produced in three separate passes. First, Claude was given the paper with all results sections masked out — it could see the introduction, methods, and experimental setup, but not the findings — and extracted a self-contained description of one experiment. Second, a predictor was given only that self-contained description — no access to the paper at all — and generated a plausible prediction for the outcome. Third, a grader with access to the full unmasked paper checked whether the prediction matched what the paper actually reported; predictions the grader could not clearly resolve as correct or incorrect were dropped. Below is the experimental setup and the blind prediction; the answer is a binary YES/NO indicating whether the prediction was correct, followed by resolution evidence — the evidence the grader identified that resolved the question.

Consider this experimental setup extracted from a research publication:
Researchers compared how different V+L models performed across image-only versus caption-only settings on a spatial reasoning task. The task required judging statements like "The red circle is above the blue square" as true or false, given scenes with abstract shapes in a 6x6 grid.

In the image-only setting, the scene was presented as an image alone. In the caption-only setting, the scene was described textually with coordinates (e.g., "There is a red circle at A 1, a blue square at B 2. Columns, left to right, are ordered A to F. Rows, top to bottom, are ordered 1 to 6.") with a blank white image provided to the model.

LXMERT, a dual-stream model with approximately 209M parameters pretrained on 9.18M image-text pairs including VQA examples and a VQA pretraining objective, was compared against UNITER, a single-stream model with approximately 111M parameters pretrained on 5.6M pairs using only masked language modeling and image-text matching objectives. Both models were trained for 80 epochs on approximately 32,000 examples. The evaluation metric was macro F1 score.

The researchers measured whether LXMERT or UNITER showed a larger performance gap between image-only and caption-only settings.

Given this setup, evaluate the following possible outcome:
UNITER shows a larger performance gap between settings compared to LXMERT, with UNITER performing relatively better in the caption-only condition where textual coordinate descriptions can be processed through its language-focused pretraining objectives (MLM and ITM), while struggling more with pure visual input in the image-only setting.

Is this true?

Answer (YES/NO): NO